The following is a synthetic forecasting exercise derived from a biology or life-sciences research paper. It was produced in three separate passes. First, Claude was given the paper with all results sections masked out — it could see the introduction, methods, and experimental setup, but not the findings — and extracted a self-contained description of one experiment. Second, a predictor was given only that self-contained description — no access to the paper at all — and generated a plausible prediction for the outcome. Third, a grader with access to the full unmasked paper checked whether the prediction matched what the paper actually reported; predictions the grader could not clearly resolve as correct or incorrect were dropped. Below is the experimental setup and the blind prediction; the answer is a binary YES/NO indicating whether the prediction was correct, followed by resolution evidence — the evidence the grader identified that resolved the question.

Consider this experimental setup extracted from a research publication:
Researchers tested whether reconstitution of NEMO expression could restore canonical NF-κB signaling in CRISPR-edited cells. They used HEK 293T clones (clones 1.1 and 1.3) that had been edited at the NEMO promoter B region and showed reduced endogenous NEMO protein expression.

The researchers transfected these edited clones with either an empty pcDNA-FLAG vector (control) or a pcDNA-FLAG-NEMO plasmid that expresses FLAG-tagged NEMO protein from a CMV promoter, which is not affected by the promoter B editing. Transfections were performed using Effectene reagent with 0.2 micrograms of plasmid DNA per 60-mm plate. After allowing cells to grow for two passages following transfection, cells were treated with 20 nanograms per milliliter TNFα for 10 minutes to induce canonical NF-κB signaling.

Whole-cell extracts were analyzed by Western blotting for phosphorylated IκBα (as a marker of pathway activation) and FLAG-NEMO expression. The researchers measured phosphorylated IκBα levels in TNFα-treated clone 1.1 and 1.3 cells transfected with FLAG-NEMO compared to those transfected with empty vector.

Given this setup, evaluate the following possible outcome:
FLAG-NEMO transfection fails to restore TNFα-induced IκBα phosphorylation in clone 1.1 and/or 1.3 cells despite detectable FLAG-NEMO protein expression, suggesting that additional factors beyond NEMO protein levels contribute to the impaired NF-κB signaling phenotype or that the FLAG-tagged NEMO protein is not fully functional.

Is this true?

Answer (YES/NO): NO